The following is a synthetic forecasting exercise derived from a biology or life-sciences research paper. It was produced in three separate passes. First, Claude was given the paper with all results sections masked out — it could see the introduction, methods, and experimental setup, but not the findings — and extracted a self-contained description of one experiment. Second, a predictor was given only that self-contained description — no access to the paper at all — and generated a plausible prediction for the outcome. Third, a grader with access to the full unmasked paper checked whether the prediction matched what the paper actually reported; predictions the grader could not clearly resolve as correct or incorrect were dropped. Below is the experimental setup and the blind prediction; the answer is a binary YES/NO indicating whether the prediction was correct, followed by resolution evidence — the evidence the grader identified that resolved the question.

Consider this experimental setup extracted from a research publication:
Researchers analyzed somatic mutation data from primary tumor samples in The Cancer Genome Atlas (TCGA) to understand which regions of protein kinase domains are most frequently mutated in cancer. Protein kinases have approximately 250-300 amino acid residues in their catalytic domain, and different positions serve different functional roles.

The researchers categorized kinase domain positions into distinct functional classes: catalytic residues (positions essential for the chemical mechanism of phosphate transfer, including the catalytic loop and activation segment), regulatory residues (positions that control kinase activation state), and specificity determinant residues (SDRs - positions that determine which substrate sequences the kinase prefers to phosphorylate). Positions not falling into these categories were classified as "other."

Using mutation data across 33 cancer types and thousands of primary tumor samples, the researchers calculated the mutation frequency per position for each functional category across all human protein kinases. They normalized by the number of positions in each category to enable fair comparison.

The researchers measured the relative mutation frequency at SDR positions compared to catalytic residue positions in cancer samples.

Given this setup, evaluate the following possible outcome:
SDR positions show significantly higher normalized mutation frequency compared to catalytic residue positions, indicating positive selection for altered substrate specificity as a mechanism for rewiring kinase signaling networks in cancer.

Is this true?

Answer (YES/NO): YES